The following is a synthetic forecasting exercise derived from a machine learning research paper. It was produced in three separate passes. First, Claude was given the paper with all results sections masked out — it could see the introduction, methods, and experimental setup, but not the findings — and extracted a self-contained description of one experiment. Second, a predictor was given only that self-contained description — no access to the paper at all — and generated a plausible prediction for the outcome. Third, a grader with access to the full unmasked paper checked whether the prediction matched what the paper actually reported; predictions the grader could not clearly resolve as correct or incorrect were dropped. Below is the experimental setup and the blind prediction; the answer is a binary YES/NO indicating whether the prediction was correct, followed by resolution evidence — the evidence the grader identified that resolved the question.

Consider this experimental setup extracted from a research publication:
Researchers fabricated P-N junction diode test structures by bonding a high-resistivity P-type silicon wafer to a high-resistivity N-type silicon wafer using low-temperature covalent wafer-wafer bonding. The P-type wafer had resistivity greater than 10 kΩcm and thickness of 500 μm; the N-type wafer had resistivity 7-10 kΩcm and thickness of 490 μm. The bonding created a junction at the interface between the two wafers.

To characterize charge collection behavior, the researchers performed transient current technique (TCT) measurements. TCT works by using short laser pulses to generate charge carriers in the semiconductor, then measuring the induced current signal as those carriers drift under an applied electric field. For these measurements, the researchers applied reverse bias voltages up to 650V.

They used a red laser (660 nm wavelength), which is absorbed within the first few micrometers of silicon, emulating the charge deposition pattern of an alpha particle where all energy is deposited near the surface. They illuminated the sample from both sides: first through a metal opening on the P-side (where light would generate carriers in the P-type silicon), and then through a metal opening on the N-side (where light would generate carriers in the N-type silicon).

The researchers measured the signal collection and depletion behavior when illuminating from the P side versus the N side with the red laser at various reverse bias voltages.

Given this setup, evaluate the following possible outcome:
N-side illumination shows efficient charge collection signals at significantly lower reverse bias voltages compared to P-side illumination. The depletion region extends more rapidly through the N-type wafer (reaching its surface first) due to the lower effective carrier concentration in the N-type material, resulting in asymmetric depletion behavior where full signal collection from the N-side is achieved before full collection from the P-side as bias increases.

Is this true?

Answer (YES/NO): NO